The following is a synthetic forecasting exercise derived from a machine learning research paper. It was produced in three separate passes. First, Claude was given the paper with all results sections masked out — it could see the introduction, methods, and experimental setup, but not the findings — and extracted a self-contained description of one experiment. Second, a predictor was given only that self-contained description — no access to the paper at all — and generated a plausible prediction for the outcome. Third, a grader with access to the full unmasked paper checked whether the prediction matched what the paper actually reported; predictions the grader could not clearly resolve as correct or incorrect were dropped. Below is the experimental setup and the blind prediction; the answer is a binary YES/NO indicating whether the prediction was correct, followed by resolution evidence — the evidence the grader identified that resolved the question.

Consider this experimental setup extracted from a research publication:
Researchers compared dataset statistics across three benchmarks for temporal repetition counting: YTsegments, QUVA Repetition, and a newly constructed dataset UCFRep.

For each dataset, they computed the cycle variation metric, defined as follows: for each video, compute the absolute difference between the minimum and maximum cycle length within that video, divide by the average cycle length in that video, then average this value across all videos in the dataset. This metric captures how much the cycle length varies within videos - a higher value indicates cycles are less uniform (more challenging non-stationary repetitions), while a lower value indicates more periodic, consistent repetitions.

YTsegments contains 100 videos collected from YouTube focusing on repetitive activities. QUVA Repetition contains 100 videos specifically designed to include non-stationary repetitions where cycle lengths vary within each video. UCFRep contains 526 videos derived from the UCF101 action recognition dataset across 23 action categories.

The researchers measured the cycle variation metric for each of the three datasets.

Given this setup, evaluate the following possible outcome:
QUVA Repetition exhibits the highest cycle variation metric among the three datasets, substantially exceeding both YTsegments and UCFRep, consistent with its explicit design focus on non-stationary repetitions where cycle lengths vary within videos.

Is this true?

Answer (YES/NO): NO